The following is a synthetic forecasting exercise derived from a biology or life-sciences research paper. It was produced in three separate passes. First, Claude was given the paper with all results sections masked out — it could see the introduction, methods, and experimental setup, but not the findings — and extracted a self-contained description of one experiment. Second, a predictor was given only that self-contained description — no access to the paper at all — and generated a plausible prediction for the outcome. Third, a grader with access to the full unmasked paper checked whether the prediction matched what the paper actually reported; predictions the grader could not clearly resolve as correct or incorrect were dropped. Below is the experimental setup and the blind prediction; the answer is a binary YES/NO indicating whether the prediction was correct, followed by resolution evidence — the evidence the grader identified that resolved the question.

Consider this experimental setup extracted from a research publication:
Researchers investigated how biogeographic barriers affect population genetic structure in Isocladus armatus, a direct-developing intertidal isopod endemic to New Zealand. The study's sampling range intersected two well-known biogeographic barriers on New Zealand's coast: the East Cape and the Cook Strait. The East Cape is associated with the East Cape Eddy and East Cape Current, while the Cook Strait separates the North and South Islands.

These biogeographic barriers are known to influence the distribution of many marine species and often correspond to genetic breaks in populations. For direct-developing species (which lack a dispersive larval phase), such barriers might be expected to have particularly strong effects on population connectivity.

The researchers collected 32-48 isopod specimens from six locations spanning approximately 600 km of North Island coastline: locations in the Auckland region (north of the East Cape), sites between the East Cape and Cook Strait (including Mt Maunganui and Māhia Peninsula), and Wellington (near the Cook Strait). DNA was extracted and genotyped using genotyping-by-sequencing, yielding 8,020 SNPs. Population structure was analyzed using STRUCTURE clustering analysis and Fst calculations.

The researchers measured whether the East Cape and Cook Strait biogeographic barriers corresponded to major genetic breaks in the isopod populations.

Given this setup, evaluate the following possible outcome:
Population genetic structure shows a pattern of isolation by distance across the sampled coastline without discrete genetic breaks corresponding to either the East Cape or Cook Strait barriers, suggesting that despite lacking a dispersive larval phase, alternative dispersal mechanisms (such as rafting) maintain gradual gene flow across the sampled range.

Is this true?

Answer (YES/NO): NO